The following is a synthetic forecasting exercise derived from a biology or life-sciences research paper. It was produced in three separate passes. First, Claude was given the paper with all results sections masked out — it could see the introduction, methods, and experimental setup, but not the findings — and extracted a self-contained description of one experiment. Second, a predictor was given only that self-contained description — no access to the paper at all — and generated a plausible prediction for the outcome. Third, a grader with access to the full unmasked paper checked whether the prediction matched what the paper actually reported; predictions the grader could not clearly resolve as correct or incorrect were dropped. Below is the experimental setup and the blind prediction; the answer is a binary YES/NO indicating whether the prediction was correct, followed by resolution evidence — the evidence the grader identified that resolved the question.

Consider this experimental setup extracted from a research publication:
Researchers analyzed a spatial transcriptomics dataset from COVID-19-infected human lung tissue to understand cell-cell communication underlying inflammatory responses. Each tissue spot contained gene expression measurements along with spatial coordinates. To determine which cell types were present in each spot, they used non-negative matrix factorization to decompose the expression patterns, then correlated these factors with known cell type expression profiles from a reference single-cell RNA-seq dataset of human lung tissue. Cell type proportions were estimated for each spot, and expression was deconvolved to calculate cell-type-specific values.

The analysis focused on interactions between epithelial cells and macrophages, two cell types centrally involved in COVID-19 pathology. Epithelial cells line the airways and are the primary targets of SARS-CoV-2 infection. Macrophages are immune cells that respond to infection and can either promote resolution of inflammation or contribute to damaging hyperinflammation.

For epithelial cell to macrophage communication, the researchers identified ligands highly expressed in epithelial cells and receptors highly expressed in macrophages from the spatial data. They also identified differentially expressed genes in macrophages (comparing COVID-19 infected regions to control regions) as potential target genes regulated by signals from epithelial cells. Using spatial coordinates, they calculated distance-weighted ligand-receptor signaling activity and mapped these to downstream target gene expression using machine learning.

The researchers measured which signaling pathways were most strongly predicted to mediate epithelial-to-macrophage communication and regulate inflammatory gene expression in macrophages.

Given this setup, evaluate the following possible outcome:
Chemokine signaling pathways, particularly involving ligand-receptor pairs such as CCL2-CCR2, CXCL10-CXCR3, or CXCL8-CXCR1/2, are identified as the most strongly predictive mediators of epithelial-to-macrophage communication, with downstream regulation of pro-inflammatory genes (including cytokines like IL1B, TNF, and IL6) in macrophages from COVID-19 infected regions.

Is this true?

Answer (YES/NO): NO